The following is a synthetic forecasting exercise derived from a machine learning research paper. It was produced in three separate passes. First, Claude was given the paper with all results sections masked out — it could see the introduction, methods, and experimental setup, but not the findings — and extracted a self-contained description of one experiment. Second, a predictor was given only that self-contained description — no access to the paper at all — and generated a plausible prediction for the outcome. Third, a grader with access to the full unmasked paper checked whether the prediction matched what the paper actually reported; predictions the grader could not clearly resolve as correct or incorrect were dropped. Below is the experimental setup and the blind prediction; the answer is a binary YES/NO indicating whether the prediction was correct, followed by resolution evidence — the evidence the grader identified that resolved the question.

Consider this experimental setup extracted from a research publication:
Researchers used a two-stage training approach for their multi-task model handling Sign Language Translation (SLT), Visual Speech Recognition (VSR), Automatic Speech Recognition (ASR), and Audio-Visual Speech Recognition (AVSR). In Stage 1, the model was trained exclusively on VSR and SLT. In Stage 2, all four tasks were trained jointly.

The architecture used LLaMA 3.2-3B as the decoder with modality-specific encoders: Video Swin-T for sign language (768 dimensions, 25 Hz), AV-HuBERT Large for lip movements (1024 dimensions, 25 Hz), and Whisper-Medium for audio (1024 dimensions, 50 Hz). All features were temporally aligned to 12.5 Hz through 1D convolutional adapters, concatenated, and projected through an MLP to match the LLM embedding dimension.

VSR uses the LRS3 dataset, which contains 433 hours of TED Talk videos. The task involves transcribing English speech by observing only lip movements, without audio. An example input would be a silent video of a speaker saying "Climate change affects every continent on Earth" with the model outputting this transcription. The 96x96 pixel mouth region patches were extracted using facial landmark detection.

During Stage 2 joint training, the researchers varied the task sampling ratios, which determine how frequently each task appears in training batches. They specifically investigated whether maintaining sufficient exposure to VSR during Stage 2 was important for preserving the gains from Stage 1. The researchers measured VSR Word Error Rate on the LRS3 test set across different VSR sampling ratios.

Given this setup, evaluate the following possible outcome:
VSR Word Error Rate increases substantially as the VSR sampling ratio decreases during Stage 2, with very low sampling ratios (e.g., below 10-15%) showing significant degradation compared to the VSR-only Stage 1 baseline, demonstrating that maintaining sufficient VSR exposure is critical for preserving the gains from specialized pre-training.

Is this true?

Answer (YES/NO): NO